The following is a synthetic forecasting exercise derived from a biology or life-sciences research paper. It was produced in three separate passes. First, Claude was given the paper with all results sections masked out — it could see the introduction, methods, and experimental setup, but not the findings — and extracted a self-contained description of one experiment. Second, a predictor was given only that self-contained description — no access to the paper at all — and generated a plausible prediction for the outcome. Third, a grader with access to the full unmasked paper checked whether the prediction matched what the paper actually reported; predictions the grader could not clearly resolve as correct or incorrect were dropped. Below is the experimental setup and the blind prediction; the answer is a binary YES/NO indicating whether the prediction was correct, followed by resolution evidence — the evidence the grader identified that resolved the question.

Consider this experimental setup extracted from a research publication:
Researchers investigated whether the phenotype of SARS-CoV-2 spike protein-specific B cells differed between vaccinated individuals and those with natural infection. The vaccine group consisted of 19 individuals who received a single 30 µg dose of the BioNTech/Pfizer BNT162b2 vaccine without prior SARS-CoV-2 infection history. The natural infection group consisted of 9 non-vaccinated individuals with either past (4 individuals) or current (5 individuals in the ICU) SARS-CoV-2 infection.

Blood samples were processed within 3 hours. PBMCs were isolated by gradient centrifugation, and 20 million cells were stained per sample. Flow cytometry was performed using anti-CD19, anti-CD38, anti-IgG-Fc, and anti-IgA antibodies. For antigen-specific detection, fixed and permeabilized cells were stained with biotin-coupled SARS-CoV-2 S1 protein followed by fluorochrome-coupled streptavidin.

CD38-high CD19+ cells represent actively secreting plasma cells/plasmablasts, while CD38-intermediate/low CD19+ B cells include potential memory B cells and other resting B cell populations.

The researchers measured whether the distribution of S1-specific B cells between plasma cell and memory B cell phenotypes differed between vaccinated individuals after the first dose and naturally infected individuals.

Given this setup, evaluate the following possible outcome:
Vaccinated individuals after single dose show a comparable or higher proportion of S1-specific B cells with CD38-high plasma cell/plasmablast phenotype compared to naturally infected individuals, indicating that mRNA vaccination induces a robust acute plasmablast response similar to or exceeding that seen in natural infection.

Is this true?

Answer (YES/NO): NO